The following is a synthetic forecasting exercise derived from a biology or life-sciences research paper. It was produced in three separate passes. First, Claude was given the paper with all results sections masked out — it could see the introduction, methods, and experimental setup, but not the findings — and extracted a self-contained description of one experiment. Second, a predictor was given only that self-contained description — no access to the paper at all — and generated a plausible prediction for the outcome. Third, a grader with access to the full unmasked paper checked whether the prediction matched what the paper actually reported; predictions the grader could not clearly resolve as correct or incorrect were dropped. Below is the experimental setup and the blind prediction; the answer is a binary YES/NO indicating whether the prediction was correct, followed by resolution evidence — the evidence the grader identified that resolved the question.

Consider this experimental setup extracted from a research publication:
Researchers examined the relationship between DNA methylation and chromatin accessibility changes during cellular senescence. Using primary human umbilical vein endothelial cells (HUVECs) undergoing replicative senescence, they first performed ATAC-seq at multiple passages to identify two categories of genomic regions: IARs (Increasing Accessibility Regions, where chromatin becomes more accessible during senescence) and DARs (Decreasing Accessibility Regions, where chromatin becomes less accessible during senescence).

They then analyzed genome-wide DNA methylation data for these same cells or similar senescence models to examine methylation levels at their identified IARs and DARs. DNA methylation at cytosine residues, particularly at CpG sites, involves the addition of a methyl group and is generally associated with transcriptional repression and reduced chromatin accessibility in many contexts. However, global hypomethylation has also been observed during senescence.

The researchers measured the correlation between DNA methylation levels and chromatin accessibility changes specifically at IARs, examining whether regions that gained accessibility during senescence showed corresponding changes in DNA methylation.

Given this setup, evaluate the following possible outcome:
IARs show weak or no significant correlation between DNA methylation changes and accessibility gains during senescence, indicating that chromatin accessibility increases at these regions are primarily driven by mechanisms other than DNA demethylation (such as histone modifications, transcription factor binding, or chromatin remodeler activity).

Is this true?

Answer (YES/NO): NO